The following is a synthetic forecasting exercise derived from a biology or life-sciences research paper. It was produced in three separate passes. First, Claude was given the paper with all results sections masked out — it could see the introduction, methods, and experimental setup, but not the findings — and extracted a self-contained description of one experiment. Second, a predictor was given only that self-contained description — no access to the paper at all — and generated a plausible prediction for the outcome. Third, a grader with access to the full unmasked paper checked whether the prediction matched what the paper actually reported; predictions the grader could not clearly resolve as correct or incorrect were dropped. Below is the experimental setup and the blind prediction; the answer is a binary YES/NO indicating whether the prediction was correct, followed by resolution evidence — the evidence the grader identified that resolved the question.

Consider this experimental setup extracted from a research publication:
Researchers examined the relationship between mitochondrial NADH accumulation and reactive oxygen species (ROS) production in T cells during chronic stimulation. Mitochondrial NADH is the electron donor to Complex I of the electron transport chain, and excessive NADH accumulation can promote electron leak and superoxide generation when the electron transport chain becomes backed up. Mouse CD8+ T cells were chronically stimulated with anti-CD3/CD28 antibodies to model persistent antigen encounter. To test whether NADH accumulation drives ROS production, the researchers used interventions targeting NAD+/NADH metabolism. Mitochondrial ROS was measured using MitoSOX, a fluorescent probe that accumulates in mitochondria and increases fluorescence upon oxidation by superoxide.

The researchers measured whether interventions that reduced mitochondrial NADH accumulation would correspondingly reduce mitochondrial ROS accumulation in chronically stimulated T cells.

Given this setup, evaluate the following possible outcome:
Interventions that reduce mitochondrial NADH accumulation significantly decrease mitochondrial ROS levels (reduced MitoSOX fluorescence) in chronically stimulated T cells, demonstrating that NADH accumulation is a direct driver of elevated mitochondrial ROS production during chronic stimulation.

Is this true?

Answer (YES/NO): YES